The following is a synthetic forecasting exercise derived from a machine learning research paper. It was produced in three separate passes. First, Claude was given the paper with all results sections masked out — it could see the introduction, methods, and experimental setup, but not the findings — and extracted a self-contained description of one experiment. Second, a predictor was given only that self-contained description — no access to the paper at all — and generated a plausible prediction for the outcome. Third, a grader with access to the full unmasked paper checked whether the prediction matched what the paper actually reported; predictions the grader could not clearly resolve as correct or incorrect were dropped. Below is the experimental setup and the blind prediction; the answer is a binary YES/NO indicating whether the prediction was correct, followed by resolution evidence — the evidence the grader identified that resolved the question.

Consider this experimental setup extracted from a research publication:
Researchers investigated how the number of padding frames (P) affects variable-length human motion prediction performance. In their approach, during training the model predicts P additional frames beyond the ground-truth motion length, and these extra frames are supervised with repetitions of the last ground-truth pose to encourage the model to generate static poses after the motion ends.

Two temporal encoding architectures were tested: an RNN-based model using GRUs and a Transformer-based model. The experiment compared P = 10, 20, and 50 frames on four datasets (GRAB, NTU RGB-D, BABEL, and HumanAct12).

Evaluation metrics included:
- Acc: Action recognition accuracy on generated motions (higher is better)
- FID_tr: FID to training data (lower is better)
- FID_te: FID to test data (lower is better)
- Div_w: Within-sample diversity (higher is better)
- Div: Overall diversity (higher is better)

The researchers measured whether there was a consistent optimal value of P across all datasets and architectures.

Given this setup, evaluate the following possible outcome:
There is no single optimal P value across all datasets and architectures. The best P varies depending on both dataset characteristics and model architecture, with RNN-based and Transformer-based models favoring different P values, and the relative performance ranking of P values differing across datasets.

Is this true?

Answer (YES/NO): YES